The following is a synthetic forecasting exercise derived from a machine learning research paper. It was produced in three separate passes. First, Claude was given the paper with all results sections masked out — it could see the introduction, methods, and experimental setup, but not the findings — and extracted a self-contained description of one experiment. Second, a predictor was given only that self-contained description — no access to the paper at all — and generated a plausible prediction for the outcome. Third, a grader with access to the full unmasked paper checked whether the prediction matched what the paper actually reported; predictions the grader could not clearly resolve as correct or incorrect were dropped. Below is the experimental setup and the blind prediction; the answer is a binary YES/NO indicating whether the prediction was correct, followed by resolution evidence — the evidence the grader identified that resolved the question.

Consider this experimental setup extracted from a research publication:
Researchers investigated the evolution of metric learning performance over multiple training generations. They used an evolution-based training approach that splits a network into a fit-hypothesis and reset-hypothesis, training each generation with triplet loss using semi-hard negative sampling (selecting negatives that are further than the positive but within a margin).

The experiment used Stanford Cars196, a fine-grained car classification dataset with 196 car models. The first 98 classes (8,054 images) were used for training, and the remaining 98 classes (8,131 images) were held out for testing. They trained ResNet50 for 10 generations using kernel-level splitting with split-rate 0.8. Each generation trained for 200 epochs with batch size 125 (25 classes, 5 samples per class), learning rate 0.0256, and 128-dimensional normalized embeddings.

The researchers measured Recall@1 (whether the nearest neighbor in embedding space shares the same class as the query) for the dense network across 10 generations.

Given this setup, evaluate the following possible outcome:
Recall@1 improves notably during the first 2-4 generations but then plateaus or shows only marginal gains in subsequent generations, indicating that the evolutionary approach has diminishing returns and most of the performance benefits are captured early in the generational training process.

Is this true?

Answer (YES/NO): YES